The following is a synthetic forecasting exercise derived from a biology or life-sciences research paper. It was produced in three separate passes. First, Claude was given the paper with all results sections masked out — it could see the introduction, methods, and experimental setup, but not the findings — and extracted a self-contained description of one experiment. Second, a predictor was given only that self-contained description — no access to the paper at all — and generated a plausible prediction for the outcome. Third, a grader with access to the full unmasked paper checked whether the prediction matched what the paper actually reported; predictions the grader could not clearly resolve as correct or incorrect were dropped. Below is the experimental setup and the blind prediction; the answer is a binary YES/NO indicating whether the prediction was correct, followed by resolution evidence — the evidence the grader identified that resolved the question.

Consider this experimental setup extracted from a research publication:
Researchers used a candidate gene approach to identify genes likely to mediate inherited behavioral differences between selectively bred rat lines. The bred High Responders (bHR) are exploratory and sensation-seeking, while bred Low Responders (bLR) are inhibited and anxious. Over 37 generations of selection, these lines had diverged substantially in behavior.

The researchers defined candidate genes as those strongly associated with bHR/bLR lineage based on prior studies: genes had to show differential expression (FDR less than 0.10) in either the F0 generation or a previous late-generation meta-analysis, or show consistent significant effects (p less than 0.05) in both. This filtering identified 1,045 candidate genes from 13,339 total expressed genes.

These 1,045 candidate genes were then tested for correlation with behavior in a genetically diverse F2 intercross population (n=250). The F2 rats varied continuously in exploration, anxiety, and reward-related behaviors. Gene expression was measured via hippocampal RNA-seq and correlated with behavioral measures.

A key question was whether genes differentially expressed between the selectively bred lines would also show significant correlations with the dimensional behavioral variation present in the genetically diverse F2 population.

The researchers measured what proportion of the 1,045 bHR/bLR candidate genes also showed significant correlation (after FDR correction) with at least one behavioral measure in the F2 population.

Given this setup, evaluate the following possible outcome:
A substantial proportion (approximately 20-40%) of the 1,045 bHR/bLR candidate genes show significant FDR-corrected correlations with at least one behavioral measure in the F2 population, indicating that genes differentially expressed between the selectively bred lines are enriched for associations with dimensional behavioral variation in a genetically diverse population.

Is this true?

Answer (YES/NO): NO